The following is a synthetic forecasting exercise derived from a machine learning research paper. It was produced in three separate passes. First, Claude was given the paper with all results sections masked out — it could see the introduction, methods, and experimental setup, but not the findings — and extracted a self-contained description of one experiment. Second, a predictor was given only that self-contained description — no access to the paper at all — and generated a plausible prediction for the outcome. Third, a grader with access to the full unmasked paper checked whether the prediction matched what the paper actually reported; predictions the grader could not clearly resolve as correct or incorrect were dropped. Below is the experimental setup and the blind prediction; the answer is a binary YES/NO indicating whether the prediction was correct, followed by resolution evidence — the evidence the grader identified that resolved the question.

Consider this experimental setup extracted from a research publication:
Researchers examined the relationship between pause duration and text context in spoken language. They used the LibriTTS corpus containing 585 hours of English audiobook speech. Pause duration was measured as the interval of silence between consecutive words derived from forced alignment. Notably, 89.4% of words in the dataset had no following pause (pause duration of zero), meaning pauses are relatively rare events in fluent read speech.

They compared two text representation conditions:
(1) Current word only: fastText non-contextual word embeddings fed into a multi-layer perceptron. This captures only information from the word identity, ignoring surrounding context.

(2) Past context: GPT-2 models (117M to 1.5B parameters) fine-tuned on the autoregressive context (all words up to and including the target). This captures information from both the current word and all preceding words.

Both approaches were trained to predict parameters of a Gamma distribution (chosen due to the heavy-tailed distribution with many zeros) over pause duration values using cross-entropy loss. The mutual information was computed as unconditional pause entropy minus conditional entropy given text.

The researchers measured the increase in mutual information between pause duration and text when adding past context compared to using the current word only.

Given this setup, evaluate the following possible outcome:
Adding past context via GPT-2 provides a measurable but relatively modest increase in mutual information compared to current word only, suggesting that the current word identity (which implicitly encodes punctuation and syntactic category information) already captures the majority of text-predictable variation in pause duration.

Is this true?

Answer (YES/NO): YES